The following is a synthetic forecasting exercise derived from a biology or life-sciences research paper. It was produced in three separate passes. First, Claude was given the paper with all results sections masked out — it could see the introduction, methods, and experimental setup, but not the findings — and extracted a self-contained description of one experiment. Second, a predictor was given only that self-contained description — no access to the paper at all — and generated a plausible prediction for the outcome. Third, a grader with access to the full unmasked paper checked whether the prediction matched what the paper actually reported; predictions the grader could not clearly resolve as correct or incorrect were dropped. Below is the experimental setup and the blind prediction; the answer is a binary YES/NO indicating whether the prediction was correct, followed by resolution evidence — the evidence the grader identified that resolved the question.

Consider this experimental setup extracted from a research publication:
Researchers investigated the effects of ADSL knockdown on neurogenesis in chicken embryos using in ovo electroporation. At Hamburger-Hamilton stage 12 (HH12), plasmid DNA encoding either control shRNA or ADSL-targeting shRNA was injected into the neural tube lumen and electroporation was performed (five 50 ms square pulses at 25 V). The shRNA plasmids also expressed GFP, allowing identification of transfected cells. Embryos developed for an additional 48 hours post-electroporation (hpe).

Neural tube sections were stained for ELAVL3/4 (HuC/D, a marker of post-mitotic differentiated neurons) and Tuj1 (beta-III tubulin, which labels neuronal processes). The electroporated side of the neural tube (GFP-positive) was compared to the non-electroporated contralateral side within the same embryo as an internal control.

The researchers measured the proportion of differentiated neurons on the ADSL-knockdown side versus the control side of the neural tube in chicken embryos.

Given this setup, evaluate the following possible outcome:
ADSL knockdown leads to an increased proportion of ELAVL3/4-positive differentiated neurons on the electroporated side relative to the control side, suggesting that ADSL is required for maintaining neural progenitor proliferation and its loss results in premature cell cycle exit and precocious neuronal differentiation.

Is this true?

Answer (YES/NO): NO